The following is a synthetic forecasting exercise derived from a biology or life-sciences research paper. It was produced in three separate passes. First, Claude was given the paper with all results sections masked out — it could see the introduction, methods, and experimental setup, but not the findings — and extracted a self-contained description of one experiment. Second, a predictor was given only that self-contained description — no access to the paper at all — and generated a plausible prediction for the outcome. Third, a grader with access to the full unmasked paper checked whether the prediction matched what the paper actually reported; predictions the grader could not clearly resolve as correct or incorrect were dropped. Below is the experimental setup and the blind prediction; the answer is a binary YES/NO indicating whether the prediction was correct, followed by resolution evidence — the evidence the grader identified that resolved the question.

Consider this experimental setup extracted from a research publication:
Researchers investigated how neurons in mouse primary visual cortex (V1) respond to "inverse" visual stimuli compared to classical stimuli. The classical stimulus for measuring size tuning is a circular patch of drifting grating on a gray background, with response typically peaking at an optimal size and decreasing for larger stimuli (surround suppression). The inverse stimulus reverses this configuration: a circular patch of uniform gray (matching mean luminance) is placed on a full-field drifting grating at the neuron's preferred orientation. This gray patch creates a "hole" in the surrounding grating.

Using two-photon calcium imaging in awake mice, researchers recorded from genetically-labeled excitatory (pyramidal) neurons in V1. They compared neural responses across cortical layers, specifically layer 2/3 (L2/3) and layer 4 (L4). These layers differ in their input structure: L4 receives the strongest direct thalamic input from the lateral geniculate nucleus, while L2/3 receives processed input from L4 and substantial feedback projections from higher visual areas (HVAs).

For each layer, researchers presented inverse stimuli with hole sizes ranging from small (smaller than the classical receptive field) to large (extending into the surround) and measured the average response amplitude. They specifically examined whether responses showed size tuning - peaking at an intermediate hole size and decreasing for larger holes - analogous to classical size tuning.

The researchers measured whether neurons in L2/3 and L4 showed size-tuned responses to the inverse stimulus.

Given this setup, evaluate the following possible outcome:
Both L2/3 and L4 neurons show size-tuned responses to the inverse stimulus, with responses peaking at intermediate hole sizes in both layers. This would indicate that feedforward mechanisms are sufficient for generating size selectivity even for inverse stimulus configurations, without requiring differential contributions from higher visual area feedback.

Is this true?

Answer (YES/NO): NO